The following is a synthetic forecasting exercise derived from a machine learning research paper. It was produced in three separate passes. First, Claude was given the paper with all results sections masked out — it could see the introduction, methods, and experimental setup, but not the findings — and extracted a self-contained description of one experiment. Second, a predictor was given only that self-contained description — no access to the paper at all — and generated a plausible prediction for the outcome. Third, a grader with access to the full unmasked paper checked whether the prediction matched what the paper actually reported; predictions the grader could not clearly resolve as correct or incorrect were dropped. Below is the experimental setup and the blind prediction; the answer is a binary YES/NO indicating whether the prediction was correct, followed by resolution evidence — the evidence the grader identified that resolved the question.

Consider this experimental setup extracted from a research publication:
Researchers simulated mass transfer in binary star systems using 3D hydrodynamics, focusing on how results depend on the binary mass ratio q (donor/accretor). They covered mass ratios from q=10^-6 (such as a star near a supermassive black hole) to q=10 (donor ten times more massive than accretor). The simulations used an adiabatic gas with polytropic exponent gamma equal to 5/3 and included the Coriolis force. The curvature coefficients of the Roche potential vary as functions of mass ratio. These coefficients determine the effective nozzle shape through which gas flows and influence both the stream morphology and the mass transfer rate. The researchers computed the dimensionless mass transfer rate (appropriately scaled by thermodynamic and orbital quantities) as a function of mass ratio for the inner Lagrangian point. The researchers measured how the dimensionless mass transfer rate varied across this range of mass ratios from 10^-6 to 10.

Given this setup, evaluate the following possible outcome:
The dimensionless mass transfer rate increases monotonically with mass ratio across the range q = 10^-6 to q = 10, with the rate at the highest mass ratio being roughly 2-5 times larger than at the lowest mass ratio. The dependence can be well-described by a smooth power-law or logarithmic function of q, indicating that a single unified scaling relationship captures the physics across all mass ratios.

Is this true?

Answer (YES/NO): NO